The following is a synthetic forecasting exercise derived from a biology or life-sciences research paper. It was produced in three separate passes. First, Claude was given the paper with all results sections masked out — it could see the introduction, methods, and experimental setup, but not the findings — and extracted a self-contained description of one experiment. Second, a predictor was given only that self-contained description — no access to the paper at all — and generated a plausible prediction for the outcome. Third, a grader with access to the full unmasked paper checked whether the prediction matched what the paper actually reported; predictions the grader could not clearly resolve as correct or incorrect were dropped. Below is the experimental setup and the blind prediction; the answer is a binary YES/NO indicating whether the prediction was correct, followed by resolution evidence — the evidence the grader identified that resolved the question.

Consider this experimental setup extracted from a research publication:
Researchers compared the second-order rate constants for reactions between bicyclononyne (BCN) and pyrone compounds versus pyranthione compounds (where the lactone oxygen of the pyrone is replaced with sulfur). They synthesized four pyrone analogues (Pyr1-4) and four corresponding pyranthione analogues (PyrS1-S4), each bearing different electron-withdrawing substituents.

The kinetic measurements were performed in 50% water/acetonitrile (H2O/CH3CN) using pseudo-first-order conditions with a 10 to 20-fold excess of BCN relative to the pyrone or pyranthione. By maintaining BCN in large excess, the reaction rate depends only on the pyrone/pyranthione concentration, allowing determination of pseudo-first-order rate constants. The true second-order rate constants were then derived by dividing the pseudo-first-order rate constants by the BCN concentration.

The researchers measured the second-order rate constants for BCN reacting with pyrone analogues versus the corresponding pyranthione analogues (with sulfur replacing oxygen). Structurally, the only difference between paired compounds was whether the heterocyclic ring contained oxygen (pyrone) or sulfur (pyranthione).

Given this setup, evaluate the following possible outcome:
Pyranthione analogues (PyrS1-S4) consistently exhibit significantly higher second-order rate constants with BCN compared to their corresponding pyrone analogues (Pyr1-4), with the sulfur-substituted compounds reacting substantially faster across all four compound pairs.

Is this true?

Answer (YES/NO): YES